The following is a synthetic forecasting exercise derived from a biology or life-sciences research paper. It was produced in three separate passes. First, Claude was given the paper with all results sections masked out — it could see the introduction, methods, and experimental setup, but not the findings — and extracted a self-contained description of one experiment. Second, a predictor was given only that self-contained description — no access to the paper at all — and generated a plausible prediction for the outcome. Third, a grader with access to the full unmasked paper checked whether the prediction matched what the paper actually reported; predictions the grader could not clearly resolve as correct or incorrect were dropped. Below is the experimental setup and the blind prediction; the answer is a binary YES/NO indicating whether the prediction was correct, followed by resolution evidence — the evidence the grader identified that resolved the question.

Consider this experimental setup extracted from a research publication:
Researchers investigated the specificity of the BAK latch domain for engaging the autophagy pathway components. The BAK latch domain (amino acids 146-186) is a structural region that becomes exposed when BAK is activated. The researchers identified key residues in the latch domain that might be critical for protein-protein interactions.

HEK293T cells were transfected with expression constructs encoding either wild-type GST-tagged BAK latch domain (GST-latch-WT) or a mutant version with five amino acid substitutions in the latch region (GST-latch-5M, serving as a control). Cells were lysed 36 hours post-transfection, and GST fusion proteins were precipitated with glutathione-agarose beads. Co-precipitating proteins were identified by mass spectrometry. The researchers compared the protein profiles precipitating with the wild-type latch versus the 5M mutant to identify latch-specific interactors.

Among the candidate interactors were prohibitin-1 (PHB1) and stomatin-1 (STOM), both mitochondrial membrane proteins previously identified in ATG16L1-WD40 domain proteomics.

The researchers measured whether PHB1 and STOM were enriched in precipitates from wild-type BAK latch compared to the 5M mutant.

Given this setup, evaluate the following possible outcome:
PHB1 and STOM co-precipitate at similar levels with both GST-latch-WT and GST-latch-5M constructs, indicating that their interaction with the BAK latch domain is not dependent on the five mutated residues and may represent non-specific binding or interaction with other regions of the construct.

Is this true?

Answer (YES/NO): NO